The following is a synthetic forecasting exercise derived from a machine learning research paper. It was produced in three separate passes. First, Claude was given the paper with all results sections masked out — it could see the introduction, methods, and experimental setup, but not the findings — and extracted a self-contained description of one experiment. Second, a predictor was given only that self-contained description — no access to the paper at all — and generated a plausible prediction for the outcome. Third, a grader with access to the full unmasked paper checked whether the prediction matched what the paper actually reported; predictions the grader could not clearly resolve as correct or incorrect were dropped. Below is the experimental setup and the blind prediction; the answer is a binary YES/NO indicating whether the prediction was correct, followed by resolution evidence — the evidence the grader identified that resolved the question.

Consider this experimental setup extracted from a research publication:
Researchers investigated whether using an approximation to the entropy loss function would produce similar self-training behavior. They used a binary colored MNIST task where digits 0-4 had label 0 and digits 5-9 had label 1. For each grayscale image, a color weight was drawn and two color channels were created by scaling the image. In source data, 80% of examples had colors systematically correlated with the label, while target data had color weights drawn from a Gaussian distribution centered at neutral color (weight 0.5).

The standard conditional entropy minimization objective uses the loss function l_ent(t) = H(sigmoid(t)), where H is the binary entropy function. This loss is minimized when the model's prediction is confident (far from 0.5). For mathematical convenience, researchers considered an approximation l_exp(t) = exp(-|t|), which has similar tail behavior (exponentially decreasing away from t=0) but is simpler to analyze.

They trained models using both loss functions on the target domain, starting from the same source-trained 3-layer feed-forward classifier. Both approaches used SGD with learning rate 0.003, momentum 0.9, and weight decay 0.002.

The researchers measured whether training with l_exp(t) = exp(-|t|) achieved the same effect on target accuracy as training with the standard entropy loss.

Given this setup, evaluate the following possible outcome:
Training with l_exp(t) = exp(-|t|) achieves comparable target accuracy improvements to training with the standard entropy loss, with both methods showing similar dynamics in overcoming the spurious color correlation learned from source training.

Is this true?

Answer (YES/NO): YES